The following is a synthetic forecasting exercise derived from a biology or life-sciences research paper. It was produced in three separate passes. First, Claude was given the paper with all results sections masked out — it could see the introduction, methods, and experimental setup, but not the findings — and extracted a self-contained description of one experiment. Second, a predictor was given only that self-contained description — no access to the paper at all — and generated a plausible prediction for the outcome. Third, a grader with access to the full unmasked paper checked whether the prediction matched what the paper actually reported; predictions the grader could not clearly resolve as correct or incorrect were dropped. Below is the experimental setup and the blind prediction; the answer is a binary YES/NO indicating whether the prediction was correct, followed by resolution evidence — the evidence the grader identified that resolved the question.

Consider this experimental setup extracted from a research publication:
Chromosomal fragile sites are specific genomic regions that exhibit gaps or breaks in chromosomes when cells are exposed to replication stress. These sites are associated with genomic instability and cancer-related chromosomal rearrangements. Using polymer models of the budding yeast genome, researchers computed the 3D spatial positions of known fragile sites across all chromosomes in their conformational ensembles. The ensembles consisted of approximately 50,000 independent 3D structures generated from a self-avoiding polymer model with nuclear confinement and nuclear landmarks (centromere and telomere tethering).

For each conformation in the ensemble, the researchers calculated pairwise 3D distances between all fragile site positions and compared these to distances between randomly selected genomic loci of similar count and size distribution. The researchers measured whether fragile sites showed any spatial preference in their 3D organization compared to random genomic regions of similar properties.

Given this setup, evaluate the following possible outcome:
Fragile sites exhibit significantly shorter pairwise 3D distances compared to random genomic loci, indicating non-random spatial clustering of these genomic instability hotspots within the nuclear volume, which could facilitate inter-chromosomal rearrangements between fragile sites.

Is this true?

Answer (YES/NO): YES